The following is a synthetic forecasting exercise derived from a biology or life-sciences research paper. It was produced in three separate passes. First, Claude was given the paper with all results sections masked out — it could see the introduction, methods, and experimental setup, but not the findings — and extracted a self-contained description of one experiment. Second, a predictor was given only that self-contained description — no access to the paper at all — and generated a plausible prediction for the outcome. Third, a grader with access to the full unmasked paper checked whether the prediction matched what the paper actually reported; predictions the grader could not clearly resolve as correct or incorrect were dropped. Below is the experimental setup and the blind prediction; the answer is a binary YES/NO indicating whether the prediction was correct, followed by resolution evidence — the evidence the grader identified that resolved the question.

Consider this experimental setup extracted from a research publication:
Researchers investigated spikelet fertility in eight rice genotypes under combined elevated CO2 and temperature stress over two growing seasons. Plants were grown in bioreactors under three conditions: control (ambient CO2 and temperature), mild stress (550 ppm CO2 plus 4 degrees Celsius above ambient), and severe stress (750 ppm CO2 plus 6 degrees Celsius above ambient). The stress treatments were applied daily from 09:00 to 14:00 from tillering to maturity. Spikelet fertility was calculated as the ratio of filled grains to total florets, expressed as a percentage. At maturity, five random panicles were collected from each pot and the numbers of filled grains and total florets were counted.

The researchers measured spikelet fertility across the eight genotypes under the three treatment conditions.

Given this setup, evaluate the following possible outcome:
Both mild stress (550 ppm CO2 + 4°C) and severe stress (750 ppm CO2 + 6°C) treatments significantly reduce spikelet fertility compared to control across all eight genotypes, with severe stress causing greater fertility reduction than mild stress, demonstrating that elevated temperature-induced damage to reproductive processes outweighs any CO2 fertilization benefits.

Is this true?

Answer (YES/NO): NO